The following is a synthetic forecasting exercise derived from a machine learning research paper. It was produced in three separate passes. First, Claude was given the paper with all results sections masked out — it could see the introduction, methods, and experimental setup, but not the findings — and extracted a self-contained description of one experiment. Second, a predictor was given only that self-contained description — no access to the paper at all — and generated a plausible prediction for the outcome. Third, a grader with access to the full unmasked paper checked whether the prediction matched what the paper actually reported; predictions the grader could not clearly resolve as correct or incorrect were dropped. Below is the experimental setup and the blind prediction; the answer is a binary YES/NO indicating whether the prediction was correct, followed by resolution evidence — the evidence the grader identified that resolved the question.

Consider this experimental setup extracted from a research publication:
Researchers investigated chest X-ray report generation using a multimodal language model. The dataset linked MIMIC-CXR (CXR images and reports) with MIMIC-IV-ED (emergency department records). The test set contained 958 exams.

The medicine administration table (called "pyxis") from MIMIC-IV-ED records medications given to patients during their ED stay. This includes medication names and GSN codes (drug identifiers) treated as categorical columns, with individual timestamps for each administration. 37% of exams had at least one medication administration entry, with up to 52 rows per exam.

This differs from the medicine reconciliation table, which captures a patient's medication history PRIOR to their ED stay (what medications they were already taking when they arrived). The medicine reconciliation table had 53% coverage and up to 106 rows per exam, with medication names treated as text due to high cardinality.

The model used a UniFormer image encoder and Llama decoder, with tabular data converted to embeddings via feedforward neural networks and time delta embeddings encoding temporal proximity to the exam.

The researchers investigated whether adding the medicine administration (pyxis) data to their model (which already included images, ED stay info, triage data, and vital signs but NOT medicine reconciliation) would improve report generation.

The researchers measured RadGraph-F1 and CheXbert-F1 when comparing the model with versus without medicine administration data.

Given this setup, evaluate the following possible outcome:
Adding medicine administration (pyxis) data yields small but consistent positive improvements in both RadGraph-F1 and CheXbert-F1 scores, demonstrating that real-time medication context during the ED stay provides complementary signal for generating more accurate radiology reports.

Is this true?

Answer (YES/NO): YES